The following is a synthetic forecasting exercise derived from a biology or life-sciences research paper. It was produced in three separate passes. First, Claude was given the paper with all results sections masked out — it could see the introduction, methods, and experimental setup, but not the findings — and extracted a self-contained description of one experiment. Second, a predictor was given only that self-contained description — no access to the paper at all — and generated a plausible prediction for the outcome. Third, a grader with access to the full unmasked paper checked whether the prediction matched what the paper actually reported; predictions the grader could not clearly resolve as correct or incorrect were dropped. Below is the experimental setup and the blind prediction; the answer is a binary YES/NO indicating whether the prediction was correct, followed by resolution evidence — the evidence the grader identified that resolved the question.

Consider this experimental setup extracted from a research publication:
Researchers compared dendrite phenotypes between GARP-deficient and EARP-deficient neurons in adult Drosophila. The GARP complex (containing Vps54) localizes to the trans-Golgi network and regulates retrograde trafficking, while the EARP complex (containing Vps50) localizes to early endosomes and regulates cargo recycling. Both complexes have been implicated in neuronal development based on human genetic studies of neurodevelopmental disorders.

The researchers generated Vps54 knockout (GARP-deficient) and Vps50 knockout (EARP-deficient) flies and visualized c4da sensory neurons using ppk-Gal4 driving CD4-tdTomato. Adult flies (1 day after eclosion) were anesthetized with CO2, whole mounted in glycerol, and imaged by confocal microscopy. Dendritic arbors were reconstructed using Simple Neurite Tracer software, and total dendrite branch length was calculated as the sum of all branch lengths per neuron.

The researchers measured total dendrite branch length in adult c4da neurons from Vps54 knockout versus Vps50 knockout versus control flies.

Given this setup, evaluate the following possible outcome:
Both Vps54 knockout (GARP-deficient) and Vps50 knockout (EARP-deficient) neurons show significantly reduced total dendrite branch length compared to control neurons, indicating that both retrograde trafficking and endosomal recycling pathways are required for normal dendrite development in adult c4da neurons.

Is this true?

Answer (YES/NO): YES